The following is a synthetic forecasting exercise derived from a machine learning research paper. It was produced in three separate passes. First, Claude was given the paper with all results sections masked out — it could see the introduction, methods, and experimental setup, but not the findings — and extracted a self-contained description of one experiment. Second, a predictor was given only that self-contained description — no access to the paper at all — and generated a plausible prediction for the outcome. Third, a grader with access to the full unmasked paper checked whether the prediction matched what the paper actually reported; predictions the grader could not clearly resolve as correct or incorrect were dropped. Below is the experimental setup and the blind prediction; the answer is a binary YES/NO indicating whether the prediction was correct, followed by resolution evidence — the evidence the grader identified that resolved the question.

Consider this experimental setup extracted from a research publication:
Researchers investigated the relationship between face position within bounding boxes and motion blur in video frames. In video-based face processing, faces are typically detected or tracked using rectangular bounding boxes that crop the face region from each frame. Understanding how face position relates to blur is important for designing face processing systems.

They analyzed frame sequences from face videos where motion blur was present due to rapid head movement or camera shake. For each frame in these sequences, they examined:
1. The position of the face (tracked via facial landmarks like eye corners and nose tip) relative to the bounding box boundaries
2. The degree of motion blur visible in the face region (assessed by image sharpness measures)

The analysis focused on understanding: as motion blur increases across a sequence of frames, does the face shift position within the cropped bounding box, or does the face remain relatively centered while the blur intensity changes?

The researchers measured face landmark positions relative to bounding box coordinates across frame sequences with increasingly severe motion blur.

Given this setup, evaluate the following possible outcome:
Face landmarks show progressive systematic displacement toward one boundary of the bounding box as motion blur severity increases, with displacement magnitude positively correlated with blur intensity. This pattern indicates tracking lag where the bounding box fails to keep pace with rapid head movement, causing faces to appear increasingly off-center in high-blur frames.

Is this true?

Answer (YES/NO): NO